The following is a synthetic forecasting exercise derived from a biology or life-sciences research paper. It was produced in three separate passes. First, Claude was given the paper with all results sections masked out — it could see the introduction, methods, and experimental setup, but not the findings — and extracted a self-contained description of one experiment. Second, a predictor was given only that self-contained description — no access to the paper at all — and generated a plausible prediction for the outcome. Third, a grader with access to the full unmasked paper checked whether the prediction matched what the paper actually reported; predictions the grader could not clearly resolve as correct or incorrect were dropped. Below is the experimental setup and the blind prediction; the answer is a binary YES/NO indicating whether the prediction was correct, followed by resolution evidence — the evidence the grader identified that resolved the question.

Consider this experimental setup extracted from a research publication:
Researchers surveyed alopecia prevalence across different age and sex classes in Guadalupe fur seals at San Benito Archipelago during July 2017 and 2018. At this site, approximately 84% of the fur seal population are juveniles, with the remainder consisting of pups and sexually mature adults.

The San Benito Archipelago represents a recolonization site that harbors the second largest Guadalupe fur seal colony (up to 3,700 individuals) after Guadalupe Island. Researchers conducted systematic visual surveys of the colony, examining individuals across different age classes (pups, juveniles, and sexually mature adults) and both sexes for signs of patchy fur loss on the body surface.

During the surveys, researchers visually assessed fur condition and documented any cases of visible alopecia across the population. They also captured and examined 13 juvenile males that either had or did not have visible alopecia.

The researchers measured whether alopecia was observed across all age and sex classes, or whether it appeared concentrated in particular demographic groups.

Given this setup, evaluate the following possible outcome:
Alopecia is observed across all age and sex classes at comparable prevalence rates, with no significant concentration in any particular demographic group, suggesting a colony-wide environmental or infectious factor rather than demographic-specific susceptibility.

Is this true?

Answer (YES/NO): NO